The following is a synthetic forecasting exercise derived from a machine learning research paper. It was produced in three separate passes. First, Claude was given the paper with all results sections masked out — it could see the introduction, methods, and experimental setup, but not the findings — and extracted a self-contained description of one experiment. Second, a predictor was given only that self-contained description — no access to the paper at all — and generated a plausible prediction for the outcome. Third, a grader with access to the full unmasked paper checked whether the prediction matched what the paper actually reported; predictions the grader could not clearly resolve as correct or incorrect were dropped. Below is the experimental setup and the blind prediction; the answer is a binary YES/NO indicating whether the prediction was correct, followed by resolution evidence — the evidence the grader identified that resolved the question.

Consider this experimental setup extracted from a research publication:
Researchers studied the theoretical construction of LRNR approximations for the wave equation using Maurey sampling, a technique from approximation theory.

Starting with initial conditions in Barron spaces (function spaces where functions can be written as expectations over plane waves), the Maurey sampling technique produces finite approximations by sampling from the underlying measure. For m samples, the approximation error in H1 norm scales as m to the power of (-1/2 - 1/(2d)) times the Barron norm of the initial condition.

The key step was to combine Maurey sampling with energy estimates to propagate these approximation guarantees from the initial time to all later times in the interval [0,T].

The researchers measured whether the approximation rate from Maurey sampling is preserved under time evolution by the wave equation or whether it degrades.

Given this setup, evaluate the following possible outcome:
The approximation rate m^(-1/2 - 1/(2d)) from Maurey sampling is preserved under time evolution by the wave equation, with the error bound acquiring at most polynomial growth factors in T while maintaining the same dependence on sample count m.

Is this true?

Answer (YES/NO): YES